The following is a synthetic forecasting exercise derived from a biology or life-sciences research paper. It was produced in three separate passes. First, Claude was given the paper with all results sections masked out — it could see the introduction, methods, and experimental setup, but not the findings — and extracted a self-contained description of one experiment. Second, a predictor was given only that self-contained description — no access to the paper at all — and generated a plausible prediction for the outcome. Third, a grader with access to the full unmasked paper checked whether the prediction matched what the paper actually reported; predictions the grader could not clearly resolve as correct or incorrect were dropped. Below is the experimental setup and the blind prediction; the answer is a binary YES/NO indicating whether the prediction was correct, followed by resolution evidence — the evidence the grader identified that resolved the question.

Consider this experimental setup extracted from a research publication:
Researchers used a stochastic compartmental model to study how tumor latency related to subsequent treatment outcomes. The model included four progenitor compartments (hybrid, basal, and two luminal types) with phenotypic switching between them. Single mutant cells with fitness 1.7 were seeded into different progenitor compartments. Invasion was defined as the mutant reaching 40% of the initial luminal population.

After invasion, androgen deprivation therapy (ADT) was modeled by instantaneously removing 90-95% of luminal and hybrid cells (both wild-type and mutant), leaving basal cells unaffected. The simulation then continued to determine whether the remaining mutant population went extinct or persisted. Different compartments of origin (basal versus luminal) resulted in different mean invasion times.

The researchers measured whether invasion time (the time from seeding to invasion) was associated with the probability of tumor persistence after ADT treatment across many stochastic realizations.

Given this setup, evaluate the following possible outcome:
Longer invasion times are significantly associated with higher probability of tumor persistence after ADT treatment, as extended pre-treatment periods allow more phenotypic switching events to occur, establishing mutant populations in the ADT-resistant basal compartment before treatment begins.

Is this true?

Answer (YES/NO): YES